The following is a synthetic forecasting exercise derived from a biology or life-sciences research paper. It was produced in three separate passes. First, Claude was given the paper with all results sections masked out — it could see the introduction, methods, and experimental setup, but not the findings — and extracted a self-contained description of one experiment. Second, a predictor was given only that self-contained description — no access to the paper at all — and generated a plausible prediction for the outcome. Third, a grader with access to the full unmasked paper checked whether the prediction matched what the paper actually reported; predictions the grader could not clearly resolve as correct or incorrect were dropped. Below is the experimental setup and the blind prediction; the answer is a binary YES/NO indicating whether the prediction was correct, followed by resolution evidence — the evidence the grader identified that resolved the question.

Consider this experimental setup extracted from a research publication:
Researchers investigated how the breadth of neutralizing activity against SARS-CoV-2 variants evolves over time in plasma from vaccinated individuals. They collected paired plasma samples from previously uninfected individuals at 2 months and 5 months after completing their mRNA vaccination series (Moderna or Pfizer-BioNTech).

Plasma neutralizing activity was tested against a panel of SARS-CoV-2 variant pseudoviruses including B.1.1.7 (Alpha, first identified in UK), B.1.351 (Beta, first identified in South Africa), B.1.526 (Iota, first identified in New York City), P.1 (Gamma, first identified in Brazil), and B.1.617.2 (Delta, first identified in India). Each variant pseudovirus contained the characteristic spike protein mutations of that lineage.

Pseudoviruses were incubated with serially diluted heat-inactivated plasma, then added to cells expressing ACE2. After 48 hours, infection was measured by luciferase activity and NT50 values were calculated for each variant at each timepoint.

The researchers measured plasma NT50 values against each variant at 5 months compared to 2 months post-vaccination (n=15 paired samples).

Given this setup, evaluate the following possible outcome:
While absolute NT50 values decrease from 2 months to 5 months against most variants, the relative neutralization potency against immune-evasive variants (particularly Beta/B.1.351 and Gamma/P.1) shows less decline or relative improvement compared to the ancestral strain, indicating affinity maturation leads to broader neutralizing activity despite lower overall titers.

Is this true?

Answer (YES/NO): NO